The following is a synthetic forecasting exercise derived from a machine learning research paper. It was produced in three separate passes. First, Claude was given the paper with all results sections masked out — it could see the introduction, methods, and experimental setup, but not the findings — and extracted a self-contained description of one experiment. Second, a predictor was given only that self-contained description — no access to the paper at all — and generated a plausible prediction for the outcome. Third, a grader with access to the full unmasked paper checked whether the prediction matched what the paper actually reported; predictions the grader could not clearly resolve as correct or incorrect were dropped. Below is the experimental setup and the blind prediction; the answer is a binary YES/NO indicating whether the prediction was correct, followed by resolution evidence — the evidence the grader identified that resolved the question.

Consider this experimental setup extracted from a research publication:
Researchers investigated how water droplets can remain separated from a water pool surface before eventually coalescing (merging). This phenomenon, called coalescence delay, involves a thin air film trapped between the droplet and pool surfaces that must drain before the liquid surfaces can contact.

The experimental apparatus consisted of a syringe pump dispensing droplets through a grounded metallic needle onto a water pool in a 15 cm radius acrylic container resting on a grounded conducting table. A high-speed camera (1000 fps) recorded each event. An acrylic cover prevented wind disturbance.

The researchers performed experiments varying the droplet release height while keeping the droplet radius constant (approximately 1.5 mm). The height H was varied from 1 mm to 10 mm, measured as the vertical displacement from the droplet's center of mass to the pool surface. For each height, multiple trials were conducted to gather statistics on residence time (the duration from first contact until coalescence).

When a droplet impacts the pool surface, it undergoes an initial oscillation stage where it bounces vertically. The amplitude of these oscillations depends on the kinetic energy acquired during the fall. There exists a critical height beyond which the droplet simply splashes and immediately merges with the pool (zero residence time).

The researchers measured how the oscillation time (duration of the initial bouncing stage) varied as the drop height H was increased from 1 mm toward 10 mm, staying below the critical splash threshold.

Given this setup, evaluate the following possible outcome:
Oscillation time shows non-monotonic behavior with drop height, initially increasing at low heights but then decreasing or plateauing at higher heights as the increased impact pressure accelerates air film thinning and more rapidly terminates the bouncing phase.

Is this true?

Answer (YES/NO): NO